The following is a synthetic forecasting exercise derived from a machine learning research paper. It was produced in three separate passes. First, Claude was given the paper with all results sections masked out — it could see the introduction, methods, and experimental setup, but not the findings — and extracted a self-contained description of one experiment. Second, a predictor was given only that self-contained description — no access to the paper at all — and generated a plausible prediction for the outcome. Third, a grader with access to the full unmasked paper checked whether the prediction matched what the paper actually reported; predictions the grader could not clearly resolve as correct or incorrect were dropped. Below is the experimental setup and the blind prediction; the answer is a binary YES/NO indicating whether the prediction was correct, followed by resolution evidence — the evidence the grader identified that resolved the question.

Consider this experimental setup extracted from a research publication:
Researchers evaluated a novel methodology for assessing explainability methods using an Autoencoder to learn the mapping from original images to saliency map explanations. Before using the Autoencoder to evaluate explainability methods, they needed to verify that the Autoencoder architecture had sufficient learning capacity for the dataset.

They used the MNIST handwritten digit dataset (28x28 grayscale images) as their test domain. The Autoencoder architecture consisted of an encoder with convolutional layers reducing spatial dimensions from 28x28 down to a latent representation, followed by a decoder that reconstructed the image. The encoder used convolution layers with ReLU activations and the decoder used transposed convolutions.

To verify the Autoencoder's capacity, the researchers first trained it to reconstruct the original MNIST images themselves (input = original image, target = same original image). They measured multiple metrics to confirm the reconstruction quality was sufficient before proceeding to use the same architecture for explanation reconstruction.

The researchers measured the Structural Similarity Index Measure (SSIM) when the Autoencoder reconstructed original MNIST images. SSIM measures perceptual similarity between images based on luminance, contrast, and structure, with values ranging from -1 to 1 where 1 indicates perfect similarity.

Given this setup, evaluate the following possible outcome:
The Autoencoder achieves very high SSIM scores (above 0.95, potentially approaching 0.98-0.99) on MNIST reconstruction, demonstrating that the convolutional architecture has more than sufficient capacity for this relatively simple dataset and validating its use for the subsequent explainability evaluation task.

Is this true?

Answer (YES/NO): YES